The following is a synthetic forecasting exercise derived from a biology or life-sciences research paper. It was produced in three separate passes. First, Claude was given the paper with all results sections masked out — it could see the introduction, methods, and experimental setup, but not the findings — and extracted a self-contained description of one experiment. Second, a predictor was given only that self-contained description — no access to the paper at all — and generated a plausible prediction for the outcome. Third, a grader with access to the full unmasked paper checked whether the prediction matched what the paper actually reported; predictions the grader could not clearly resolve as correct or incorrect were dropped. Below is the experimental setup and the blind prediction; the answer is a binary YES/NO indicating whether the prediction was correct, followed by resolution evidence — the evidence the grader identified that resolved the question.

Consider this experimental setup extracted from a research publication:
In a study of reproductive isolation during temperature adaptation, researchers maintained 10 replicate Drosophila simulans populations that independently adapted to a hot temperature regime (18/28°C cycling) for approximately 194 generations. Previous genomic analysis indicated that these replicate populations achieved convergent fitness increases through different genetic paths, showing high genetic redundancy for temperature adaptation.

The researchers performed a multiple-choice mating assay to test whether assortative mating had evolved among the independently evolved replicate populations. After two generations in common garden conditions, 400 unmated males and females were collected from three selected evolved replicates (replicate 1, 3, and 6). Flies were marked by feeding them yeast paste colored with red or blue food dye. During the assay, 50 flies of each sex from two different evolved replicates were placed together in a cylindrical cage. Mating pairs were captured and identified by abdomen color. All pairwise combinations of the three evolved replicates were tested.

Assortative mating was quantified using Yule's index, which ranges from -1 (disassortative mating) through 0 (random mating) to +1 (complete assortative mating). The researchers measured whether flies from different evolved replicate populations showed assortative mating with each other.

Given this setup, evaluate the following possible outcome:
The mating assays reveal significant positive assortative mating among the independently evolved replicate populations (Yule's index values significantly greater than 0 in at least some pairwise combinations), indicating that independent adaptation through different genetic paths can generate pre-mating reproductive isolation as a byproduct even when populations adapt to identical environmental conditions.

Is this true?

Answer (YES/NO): NO